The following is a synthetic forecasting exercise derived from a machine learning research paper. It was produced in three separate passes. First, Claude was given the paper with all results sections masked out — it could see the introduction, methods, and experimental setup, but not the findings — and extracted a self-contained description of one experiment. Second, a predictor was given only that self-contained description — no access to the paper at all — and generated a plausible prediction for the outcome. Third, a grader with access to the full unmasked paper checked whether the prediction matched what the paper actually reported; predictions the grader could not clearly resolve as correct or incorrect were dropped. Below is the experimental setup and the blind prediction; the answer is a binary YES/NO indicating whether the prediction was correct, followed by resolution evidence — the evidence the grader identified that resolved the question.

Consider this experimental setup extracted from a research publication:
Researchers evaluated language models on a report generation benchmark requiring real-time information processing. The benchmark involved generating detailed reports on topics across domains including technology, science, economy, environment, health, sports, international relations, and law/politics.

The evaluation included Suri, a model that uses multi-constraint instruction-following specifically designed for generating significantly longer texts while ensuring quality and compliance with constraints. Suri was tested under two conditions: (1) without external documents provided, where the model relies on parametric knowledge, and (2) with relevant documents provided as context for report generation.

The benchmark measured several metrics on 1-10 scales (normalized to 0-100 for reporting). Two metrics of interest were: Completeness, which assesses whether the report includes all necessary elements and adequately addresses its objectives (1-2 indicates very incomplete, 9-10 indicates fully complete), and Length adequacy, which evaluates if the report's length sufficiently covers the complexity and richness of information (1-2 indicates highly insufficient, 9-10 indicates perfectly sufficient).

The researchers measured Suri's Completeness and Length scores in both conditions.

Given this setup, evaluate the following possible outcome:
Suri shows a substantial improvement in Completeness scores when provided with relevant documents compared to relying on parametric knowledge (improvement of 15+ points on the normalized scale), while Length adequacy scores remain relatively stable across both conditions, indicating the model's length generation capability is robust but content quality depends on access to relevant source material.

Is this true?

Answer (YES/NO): NO